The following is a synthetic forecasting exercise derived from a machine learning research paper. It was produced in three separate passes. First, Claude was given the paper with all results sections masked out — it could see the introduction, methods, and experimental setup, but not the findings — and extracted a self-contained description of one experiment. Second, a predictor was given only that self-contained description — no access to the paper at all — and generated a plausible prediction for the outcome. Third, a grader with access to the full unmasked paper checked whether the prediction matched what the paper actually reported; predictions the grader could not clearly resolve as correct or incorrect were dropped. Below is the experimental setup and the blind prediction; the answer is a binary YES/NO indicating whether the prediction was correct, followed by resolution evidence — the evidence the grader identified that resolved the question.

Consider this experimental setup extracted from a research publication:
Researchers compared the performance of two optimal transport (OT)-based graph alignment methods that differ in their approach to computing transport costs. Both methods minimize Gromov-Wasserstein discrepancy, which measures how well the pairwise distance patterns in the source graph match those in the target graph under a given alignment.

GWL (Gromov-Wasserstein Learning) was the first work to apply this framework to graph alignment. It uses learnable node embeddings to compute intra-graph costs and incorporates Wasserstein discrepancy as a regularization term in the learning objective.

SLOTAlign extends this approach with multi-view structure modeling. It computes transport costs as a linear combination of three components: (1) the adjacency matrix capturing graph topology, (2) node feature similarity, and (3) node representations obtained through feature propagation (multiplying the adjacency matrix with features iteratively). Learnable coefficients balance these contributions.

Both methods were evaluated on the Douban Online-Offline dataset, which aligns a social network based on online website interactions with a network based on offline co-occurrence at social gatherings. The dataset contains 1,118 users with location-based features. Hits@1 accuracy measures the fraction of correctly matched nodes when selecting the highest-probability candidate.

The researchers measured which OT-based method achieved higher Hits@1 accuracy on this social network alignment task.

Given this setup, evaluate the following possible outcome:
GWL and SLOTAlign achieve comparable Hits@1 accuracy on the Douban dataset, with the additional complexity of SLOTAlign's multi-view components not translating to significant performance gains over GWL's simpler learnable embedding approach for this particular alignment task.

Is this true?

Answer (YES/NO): NO